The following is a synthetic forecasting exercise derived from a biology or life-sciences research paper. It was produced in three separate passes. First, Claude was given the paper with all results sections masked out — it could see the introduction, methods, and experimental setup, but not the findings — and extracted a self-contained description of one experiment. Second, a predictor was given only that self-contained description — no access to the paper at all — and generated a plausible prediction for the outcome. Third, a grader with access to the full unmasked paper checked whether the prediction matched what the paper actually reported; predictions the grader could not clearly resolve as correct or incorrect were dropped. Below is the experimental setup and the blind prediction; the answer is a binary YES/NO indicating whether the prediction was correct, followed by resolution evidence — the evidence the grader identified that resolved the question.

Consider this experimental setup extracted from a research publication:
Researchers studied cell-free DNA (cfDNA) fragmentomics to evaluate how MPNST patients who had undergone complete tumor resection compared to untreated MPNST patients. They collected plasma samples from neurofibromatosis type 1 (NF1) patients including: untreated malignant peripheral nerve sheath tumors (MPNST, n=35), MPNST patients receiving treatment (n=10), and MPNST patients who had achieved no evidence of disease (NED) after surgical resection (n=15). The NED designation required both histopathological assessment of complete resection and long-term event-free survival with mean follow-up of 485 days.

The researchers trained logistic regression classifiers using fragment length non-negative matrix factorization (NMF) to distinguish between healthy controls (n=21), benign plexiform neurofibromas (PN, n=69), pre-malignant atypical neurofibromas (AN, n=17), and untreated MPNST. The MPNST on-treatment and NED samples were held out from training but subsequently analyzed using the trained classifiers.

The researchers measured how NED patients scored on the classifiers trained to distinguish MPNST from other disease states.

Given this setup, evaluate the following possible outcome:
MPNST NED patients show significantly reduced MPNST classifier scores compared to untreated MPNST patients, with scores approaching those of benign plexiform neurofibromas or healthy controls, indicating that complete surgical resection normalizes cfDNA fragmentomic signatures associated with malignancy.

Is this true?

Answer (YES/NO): NO